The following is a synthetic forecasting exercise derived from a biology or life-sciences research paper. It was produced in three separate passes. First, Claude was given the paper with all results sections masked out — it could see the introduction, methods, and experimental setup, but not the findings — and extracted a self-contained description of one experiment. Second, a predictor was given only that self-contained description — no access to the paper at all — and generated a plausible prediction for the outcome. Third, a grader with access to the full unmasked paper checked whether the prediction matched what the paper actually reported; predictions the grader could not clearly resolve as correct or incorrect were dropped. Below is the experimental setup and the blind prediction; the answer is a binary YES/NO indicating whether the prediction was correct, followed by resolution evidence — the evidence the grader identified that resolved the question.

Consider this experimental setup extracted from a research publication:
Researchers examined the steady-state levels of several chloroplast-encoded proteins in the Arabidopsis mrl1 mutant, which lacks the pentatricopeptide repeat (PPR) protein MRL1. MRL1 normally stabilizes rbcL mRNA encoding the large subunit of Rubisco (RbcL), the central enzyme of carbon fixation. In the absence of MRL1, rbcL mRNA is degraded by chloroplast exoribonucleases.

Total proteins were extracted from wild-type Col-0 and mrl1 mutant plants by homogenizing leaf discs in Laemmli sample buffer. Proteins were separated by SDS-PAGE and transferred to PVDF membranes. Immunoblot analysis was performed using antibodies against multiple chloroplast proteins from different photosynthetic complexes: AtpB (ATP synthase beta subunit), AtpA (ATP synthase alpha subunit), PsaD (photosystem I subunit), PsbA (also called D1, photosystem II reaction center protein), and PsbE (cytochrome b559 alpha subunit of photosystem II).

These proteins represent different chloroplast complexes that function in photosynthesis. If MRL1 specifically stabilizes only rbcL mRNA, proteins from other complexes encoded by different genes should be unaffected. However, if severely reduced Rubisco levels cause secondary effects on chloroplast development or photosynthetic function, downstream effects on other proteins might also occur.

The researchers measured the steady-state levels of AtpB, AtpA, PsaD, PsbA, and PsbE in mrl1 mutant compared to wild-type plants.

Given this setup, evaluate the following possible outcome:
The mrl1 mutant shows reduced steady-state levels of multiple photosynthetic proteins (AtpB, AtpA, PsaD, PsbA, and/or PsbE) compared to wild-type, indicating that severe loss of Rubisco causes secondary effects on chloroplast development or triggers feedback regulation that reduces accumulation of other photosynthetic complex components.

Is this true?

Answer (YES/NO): NO